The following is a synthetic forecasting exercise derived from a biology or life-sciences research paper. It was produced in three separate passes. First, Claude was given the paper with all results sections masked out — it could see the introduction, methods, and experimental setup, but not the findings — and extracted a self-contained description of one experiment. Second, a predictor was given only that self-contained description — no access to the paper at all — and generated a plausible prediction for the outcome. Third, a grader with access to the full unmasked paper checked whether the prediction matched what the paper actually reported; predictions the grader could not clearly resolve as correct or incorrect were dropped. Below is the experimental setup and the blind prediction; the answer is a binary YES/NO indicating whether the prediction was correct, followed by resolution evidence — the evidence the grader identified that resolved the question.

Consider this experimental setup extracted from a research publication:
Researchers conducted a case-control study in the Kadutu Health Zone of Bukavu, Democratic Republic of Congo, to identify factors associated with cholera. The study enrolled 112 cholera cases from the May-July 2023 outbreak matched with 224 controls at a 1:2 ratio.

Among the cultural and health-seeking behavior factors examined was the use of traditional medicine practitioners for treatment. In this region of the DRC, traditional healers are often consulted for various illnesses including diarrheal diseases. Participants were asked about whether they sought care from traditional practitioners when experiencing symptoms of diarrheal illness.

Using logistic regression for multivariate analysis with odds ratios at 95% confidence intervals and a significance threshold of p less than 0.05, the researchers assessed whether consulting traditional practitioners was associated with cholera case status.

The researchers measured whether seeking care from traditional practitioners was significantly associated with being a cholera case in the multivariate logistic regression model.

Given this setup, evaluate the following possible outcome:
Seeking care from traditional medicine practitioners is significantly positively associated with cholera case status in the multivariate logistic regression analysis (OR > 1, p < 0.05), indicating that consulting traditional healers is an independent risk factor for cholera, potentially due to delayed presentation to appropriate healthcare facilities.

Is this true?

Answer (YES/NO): YES